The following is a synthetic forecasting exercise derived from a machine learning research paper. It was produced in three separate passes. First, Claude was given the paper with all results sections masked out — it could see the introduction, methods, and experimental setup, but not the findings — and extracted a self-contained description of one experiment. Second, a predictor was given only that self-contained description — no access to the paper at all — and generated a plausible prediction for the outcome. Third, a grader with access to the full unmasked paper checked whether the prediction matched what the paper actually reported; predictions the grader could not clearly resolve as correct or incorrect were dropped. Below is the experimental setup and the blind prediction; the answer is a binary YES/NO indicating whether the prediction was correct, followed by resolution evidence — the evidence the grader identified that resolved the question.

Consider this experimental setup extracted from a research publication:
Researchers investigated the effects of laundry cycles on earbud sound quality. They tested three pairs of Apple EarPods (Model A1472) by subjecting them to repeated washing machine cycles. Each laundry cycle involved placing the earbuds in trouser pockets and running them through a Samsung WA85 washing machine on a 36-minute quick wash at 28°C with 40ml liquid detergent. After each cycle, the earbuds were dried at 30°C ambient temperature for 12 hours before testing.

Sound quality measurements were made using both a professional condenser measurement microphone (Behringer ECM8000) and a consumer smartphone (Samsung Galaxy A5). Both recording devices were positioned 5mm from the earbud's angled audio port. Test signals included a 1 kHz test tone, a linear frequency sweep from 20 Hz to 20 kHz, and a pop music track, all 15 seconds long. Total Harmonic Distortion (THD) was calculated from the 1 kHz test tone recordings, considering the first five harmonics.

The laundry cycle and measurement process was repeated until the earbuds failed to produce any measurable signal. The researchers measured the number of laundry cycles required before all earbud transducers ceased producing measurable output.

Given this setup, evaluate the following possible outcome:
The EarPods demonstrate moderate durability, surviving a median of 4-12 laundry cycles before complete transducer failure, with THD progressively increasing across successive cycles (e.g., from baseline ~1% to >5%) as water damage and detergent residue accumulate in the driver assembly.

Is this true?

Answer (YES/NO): YES